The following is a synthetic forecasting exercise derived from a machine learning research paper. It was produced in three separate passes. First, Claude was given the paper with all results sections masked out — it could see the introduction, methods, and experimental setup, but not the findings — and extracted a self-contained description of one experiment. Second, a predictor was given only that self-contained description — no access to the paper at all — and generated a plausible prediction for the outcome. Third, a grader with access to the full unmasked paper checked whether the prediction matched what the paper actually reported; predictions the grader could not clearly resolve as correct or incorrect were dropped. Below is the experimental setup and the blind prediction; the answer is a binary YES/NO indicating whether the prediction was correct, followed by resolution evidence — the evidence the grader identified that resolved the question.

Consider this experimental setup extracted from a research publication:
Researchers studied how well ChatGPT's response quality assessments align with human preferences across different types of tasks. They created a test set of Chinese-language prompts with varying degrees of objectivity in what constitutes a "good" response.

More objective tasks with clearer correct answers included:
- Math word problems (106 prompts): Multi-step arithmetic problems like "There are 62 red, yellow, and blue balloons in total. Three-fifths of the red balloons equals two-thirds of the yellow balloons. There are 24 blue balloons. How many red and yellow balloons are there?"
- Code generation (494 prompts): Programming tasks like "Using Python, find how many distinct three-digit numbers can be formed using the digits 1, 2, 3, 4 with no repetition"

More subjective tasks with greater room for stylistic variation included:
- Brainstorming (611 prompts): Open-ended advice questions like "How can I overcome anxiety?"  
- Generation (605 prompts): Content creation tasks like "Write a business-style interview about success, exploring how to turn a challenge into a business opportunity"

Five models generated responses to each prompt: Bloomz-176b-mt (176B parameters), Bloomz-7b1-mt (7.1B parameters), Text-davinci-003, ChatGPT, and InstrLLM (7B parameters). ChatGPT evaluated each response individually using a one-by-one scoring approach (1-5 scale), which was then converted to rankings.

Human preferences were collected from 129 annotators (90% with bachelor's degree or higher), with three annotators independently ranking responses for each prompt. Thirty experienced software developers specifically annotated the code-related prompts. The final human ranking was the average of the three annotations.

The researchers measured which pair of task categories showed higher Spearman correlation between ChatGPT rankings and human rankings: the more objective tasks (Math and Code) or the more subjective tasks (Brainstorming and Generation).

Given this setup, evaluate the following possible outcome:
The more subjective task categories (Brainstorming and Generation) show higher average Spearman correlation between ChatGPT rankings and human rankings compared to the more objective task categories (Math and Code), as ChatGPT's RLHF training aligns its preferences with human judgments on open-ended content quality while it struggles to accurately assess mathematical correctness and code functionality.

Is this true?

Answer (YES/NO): YES